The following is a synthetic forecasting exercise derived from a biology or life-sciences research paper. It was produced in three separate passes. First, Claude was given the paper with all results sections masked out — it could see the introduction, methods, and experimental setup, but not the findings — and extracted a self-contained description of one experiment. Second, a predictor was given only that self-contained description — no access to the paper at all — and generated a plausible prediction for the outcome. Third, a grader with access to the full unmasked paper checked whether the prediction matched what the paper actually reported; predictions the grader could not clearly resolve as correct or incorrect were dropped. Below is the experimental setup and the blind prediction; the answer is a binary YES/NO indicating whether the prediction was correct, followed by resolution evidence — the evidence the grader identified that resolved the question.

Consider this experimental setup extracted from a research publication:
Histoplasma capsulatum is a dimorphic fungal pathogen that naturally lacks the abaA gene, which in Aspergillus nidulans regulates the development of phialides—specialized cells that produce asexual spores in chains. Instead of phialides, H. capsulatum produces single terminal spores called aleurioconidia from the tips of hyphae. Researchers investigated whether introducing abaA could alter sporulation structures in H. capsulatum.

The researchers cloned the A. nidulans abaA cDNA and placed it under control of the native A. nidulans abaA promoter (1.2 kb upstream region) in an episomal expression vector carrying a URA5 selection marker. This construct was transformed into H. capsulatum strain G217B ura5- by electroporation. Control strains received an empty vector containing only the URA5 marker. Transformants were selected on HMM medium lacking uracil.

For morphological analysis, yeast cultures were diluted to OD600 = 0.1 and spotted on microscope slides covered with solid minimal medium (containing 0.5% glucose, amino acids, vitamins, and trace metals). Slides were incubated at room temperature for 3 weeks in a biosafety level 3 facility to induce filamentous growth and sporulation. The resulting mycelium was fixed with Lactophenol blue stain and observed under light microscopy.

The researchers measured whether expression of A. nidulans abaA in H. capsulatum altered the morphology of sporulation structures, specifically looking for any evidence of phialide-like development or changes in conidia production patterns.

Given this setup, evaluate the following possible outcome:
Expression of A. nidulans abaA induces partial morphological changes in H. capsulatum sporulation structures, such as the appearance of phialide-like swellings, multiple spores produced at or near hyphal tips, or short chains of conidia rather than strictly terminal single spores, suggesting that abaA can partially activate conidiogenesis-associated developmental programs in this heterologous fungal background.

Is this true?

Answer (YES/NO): NO